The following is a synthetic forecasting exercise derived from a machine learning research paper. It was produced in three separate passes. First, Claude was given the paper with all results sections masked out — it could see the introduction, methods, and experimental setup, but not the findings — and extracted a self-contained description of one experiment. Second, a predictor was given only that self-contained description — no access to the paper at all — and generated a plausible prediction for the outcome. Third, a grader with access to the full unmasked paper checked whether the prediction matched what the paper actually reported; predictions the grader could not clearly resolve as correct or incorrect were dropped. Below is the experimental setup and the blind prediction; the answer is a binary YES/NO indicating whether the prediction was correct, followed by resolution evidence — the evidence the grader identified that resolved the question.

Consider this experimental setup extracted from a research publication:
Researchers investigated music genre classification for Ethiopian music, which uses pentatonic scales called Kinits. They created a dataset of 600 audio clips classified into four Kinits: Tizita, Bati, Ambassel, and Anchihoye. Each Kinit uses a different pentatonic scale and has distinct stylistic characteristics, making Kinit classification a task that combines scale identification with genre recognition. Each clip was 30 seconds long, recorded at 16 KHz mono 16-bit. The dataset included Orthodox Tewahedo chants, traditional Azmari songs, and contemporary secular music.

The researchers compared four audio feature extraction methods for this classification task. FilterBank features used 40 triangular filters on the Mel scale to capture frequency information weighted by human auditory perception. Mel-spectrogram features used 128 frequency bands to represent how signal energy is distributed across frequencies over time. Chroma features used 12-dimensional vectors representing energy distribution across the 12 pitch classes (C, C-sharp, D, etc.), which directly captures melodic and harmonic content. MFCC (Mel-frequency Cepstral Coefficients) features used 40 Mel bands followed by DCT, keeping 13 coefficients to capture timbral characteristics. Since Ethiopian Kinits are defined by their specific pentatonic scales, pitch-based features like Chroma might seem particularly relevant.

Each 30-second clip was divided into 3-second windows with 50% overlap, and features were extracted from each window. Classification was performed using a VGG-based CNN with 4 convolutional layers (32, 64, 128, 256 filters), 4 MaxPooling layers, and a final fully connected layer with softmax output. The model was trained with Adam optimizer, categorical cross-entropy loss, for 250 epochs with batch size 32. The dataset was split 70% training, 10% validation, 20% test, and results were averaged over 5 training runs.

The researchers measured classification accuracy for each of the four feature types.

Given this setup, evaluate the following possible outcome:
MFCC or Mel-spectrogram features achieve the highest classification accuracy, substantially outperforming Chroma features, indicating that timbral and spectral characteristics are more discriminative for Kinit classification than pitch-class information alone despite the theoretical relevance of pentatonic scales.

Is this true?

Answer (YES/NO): YES